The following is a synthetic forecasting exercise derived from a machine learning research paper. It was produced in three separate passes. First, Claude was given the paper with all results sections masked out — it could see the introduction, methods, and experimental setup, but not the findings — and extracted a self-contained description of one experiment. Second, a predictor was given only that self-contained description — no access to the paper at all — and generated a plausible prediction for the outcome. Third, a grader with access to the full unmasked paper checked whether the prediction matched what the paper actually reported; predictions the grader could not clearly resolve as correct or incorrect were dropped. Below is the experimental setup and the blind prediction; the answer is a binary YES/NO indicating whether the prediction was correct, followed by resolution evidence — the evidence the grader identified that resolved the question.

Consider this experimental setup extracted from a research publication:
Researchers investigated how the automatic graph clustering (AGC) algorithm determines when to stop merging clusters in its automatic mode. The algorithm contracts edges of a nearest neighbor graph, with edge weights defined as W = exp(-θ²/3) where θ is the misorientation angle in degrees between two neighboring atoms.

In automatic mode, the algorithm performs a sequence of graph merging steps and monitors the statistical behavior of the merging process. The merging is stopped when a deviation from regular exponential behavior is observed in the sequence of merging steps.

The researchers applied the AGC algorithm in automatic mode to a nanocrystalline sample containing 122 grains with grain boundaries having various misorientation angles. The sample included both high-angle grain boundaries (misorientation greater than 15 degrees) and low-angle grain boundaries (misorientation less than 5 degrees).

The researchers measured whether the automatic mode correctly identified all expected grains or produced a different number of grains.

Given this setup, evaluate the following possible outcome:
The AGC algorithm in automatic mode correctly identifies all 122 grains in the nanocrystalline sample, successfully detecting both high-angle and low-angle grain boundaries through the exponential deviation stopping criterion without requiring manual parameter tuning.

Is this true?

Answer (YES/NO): NO